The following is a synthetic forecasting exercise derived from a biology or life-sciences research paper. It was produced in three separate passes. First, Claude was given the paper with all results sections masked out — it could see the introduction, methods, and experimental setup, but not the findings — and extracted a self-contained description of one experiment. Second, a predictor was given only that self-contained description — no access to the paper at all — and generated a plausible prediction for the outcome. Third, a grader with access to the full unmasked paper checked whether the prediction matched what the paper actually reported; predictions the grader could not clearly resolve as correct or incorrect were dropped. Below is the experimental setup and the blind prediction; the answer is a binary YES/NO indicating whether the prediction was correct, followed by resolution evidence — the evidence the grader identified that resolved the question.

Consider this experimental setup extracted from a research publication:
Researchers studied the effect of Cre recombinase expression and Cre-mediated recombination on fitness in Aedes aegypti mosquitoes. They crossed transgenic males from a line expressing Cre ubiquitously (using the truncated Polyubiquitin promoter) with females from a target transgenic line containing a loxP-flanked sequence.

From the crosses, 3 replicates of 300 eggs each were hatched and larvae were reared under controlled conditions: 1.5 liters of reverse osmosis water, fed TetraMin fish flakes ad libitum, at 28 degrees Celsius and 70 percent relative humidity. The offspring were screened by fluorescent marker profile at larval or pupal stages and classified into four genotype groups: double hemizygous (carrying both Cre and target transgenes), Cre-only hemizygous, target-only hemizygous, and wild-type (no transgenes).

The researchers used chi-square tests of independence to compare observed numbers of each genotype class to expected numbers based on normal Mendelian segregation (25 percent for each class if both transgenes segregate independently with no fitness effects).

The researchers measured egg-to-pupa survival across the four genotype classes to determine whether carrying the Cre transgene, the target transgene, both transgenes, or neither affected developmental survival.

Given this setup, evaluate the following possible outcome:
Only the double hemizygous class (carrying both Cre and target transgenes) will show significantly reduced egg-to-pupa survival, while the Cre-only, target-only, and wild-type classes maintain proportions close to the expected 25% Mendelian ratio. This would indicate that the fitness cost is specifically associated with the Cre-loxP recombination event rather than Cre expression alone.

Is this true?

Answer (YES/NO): NO